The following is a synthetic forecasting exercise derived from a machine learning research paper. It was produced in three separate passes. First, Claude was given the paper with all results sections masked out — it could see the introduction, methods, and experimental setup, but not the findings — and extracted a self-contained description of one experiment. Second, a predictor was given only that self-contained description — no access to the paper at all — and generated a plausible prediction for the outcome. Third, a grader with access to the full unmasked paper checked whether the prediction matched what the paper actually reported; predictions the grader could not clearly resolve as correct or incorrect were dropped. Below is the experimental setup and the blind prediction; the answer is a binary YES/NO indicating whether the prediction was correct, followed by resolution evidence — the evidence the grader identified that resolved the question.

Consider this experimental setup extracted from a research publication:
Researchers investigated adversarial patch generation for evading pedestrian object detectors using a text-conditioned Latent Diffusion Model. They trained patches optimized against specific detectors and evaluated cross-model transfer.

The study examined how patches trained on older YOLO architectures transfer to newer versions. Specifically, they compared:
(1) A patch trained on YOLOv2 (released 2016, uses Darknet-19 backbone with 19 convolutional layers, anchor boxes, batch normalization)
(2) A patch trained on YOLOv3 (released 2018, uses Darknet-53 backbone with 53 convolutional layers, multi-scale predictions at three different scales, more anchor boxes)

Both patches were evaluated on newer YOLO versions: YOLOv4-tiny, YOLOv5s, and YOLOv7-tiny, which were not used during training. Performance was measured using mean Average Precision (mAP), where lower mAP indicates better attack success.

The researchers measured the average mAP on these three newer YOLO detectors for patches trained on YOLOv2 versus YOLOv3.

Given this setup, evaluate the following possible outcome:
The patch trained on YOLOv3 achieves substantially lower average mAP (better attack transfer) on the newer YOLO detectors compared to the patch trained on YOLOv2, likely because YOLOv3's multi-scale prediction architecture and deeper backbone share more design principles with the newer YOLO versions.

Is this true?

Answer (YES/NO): NO